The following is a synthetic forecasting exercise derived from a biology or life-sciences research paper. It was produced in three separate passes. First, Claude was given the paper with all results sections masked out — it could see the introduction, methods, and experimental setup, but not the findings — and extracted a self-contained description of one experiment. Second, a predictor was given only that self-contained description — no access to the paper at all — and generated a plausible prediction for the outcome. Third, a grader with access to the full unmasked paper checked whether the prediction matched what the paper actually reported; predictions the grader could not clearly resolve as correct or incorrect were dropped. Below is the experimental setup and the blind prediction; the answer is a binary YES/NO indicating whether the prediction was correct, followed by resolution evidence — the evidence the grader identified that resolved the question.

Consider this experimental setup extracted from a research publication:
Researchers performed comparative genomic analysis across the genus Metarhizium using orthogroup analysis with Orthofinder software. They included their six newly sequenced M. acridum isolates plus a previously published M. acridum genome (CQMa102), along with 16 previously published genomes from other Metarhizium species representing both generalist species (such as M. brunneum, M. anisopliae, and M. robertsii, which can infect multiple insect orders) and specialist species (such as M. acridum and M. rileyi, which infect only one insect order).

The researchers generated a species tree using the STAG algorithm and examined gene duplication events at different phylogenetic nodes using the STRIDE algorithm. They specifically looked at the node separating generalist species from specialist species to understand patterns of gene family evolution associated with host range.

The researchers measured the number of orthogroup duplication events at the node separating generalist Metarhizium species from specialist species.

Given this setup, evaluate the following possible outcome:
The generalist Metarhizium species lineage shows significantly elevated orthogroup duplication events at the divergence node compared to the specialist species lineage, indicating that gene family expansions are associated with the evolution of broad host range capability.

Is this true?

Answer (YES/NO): NO